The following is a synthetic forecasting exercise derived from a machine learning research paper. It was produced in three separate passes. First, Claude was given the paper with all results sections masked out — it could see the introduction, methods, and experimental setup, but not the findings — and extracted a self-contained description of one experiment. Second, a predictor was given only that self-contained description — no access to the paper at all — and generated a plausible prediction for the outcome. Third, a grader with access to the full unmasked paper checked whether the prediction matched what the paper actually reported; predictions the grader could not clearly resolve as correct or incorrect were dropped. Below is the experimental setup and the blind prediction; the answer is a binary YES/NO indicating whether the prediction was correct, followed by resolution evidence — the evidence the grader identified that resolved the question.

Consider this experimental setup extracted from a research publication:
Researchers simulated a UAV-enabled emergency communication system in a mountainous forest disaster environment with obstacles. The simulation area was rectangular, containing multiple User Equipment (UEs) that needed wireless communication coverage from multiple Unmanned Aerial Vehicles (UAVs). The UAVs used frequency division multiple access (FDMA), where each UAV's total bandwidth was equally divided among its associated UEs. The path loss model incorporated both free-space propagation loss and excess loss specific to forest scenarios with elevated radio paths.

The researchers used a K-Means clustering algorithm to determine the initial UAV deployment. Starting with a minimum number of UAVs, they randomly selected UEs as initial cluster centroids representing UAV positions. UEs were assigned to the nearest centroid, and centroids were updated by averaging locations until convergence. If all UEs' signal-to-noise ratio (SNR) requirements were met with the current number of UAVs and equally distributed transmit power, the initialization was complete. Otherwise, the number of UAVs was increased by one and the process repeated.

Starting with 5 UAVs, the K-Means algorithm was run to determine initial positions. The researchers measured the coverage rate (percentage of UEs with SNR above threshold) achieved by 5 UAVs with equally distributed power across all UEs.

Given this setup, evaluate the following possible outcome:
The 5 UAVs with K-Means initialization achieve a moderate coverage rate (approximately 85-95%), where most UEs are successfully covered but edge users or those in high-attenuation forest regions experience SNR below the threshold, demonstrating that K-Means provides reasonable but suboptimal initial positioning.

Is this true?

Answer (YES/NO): NO